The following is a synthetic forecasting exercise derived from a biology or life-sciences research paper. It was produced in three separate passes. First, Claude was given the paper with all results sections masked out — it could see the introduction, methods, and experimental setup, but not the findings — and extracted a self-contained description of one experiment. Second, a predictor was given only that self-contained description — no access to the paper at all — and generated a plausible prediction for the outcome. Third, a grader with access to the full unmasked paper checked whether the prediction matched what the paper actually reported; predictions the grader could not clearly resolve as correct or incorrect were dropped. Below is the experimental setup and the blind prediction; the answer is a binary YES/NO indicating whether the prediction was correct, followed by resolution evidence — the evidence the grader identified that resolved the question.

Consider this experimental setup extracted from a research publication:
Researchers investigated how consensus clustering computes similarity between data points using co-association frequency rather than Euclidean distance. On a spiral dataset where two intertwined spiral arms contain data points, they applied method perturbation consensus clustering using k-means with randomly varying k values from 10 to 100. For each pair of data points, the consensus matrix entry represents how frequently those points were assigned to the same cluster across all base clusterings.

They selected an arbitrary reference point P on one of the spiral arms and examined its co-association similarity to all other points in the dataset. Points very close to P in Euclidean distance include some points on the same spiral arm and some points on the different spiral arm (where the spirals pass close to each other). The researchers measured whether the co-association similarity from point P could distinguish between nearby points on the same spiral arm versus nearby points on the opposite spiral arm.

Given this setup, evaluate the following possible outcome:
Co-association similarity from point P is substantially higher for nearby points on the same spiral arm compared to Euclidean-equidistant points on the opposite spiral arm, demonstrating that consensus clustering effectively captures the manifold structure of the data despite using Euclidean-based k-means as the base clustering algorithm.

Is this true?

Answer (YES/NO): YES